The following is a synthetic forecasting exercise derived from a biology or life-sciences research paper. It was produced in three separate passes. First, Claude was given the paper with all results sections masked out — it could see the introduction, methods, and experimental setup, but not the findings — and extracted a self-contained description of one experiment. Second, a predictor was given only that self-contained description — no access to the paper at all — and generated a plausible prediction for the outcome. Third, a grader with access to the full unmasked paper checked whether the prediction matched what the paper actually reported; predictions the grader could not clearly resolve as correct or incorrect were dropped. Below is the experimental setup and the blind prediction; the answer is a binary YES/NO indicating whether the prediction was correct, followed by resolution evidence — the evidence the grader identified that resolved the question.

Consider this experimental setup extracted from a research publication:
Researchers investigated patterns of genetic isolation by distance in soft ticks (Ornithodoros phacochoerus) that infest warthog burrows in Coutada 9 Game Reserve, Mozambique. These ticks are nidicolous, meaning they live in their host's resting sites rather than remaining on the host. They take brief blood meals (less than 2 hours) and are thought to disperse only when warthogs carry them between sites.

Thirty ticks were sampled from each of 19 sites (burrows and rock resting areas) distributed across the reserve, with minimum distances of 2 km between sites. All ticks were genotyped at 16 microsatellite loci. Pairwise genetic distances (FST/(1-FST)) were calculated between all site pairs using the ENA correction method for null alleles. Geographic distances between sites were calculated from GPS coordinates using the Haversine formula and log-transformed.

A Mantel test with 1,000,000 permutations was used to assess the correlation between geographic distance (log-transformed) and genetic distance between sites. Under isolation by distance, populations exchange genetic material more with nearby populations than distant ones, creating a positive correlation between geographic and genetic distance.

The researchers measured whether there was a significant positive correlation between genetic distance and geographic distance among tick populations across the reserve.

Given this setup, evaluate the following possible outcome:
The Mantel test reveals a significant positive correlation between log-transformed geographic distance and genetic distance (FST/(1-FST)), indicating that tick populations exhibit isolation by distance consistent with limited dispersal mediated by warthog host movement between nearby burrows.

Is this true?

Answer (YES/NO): YES